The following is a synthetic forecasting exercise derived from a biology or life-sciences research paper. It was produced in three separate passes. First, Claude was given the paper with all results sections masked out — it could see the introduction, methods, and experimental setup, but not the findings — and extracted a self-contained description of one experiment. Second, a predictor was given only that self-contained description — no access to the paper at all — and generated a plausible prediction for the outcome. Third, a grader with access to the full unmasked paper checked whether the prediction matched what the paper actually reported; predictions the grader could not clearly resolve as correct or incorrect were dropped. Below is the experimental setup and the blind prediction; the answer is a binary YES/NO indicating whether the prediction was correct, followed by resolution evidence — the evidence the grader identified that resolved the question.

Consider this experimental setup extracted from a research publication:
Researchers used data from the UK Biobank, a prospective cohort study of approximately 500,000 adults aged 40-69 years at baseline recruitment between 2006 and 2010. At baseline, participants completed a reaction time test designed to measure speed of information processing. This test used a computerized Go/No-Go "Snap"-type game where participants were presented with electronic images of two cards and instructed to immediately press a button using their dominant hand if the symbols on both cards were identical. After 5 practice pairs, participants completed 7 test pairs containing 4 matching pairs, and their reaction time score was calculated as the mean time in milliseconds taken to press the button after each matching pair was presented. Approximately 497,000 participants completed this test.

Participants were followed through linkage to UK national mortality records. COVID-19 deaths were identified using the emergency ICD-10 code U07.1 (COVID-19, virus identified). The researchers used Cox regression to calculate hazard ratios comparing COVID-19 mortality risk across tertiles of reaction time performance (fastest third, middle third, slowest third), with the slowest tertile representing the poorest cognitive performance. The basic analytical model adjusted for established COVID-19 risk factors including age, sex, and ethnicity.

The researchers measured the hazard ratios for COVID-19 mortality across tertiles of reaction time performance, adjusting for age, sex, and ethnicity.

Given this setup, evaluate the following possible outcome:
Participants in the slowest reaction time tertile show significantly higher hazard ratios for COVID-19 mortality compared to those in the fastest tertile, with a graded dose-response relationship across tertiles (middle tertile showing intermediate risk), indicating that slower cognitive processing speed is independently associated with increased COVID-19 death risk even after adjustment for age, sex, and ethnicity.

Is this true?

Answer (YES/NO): NO